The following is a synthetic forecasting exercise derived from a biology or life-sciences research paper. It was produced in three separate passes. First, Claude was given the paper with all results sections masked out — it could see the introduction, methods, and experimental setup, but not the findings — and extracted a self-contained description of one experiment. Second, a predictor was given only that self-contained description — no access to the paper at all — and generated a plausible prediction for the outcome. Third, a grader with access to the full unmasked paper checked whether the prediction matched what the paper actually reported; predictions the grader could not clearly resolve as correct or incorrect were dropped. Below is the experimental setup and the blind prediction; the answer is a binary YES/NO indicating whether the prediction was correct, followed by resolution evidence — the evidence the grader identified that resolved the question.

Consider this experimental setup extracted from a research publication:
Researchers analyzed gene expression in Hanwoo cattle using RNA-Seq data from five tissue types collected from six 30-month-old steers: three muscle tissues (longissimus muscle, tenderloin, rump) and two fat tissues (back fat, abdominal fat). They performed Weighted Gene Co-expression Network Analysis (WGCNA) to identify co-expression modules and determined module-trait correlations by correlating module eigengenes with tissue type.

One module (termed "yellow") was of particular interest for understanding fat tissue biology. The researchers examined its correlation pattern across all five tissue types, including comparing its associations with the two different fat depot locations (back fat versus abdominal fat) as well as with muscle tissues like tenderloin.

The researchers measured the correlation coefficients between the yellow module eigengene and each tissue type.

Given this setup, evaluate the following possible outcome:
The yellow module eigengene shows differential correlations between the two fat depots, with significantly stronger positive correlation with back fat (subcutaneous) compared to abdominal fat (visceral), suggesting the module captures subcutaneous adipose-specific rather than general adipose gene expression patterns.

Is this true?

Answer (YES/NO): YES